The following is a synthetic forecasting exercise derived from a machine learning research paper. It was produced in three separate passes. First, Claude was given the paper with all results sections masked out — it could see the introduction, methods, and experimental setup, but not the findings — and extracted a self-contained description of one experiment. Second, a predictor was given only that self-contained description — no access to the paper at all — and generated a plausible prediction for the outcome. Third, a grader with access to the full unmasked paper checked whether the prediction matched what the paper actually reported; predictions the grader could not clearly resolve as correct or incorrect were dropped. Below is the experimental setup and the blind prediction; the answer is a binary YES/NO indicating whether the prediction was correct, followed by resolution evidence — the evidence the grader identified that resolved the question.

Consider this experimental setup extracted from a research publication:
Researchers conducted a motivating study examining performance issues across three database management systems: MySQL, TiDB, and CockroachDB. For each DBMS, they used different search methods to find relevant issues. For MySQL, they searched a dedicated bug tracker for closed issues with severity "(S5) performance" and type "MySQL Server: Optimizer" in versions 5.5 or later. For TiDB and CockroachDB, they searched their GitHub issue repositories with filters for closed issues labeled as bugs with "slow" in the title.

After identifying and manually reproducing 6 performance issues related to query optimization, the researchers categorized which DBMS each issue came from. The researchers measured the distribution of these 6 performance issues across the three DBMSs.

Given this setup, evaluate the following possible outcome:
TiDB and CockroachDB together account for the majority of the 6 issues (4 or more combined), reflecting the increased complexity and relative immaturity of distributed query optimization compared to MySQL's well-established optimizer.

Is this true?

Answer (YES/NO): NO